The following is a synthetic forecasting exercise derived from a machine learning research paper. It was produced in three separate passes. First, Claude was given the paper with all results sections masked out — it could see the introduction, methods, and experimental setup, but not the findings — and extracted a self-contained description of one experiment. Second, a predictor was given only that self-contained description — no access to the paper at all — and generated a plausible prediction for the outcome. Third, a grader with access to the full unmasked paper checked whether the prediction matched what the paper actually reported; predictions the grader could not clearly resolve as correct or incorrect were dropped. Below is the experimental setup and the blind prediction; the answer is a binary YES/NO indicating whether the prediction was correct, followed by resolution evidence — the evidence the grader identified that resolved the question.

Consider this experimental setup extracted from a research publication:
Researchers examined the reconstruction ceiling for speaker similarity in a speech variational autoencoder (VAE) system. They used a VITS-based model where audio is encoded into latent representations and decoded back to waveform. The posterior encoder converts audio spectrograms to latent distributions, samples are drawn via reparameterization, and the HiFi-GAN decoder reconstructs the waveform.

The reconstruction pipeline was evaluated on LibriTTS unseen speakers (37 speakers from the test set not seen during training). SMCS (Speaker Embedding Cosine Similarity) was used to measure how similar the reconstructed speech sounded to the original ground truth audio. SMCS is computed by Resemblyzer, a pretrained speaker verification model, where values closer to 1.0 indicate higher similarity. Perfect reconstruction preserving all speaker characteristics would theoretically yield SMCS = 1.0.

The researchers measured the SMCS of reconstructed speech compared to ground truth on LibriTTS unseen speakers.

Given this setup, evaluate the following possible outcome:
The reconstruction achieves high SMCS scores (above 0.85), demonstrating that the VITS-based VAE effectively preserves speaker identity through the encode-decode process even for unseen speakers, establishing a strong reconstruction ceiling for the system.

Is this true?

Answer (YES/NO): YES